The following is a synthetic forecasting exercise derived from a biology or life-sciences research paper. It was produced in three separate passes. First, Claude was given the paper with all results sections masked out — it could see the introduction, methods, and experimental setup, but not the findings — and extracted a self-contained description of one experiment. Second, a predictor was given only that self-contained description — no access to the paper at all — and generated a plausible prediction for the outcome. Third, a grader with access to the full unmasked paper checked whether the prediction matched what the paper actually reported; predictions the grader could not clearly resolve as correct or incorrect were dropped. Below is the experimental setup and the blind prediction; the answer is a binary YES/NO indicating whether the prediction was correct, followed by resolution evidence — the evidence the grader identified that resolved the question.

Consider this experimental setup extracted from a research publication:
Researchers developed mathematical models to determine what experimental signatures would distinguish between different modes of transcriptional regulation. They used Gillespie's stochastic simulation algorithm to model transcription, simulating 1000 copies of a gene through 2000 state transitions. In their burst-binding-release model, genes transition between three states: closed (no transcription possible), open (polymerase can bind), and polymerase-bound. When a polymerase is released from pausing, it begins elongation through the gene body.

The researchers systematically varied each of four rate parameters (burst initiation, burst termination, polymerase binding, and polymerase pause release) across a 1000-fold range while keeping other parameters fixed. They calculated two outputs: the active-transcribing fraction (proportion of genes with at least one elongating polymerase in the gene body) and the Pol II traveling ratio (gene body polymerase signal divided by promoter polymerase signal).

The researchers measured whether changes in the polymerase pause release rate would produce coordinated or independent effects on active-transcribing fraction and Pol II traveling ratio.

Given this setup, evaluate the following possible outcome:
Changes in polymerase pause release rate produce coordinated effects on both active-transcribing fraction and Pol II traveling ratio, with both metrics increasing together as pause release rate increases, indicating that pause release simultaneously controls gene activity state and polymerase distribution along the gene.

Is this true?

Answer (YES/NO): YES